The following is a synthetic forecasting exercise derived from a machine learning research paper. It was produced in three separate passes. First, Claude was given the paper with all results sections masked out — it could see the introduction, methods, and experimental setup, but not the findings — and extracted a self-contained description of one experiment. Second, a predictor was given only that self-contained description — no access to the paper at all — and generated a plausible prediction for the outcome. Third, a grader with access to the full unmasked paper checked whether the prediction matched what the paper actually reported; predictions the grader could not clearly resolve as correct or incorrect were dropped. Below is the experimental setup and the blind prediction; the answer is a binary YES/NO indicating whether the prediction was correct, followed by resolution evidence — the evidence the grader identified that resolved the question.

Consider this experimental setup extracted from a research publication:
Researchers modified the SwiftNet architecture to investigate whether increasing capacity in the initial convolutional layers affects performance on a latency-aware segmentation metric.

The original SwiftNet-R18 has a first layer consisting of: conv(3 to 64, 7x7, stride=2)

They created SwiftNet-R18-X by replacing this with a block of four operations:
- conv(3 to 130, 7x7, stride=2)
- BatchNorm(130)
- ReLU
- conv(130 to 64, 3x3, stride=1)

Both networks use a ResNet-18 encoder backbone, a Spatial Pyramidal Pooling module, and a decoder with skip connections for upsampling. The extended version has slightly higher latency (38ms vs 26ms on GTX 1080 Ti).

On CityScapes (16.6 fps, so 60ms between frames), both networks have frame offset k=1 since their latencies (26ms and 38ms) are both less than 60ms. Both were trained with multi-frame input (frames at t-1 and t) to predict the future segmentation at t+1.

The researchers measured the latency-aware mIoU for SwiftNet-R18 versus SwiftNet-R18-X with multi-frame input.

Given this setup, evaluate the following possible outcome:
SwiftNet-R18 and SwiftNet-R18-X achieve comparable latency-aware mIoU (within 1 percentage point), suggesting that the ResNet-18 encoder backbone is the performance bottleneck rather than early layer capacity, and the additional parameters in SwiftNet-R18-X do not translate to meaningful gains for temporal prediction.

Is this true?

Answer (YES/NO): NO